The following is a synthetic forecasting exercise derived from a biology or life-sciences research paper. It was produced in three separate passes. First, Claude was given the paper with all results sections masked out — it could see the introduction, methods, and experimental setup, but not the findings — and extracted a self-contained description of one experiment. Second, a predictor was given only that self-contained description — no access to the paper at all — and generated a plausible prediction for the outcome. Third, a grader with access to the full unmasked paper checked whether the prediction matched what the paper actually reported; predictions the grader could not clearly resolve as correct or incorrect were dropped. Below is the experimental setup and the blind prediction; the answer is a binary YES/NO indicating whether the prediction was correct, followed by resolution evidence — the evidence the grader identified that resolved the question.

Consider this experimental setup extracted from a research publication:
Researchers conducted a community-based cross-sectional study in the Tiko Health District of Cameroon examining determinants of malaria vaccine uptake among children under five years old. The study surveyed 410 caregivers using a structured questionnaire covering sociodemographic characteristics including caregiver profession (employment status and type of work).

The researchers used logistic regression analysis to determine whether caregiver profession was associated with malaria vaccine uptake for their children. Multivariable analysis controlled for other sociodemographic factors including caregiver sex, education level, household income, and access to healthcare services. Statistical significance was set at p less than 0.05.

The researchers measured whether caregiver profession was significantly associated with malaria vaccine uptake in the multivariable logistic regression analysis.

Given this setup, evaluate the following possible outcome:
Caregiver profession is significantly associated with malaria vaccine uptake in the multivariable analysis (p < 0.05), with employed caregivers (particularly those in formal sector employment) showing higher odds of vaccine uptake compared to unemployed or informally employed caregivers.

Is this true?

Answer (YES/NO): NO